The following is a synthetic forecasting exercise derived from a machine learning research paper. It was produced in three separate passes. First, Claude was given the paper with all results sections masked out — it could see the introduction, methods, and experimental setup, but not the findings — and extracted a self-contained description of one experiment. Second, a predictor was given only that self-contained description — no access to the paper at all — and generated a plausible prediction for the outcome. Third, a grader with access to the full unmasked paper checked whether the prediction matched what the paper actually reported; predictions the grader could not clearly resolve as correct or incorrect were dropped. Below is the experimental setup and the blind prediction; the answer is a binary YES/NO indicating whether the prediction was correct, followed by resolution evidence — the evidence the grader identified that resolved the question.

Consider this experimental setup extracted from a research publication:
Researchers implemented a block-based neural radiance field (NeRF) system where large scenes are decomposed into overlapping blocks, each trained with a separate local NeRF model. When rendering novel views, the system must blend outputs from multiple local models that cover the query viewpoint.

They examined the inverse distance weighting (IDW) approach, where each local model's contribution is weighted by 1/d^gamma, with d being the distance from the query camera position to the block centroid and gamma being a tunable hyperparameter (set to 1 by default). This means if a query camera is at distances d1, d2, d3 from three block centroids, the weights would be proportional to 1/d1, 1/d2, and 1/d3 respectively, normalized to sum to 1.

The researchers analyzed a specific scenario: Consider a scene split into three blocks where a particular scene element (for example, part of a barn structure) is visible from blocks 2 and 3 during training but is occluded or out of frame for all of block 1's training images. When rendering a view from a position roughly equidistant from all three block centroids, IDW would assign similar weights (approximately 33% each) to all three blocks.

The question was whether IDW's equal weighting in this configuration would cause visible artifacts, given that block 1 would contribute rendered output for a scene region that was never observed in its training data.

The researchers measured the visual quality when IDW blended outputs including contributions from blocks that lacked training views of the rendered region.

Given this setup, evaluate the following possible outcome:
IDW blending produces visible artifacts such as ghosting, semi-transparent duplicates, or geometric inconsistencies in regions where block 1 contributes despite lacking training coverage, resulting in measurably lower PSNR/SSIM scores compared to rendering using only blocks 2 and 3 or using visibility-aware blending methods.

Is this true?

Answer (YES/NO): NO